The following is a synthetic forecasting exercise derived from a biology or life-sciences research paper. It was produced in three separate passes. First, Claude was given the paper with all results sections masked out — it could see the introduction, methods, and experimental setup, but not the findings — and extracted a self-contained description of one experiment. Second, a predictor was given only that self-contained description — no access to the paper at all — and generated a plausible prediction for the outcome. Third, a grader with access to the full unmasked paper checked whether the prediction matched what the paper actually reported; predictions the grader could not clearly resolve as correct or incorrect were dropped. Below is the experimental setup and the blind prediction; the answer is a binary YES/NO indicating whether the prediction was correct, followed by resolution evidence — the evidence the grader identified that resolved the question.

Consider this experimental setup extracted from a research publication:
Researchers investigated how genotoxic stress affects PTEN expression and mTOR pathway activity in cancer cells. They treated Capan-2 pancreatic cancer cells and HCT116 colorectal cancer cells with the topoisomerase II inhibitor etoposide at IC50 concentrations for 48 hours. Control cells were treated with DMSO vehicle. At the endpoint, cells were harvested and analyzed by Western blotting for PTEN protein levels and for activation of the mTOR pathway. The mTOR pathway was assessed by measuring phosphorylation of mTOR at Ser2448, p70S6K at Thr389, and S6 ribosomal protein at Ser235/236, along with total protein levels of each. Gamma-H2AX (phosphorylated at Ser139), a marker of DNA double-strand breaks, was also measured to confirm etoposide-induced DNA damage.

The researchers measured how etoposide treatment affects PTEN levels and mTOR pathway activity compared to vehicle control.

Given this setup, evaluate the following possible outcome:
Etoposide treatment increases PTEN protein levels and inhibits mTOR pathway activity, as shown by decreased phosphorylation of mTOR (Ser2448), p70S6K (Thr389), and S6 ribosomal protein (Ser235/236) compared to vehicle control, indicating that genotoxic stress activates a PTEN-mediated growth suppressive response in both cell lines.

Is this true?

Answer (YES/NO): NO